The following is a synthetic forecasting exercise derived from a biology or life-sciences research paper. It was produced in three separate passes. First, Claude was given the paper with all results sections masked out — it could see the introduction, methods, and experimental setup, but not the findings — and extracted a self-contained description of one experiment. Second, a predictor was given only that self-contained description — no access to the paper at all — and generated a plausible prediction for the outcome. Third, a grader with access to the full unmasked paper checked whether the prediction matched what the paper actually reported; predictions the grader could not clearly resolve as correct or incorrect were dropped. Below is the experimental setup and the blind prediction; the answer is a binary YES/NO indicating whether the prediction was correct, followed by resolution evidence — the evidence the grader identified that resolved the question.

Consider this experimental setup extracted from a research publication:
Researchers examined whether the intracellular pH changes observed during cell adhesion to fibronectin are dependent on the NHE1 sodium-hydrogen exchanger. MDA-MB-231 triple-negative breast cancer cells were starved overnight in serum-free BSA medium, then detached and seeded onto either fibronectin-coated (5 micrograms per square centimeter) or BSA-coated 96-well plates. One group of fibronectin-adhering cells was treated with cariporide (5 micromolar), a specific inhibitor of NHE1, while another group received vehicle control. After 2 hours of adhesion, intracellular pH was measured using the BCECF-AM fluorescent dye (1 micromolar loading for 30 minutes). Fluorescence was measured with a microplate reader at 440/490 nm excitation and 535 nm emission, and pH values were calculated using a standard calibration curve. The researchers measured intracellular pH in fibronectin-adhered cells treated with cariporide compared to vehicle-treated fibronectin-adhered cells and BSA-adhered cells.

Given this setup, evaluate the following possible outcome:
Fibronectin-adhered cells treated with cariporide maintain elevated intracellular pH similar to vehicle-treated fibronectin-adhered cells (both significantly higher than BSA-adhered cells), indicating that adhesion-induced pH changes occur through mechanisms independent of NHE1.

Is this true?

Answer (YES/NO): NO